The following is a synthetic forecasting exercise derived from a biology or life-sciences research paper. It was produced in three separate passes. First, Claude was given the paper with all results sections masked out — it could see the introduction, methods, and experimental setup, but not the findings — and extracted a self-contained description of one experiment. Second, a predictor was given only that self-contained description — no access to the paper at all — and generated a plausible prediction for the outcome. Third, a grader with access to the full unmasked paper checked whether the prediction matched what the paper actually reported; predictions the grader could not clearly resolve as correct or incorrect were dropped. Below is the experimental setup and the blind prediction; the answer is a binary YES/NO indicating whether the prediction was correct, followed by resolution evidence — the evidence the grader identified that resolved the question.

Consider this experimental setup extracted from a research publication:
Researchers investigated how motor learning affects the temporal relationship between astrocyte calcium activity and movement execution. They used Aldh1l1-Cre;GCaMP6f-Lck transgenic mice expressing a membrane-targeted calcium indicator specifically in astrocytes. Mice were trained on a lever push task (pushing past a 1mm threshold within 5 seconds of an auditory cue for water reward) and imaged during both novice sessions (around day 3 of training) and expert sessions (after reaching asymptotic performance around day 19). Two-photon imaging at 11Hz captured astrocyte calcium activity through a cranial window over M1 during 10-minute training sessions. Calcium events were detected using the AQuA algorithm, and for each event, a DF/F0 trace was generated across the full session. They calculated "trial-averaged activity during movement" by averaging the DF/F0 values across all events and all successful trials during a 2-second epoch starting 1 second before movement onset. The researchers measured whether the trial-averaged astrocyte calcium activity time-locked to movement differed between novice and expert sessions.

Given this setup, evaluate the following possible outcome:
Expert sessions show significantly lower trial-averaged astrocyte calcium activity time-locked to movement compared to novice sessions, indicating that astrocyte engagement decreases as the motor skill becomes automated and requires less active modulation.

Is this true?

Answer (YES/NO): NO